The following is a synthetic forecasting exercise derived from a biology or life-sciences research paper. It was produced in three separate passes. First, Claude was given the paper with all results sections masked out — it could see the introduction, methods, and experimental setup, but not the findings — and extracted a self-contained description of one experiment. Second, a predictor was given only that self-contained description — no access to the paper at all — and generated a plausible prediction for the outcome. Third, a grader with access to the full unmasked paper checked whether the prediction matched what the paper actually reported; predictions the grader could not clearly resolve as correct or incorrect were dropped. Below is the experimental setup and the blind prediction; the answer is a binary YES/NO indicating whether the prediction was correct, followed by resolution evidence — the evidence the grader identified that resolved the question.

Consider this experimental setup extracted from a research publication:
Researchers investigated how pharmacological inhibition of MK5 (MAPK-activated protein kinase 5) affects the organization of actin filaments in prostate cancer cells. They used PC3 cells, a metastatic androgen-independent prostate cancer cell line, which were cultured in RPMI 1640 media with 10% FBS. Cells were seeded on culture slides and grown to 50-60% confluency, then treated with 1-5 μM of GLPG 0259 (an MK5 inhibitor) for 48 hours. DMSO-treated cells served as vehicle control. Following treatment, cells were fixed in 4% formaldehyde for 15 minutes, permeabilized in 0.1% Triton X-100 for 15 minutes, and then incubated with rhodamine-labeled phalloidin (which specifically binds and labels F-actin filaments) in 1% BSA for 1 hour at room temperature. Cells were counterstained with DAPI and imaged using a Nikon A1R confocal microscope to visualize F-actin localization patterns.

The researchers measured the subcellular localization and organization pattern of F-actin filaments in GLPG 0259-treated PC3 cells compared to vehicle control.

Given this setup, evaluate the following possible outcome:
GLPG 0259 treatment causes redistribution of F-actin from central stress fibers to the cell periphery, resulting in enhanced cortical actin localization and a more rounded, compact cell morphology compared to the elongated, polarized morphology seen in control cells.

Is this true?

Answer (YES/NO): NO